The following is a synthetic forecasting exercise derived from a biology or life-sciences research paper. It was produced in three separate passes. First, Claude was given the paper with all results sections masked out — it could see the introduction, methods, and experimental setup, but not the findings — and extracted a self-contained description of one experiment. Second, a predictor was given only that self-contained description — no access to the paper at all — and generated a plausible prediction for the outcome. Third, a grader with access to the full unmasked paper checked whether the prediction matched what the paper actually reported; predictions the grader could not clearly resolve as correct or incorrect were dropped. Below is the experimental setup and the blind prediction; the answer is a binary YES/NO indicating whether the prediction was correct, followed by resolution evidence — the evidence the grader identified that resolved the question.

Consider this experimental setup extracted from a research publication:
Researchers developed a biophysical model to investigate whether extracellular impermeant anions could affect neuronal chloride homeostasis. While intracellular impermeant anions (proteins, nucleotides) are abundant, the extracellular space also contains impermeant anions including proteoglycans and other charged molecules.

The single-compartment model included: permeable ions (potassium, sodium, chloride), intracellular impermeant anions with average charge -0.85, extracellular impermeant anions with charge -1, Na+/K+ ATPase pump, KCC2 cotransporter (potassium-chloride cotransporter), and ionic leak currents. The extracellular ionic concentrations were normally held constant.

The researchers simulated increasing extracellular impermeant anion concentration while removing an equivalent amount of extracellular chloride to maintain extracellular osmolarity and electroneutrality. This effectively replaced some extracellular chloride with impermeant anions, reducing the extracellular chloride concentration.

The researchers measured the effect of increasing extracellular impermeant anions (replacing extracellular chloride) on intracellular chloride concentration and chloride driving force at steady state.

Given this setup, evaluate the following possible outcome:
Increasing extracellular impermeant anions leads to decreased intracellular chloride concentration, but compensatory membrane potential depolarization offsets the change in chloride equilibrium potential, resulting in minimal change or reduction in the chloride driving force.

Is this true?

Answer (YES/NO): NO